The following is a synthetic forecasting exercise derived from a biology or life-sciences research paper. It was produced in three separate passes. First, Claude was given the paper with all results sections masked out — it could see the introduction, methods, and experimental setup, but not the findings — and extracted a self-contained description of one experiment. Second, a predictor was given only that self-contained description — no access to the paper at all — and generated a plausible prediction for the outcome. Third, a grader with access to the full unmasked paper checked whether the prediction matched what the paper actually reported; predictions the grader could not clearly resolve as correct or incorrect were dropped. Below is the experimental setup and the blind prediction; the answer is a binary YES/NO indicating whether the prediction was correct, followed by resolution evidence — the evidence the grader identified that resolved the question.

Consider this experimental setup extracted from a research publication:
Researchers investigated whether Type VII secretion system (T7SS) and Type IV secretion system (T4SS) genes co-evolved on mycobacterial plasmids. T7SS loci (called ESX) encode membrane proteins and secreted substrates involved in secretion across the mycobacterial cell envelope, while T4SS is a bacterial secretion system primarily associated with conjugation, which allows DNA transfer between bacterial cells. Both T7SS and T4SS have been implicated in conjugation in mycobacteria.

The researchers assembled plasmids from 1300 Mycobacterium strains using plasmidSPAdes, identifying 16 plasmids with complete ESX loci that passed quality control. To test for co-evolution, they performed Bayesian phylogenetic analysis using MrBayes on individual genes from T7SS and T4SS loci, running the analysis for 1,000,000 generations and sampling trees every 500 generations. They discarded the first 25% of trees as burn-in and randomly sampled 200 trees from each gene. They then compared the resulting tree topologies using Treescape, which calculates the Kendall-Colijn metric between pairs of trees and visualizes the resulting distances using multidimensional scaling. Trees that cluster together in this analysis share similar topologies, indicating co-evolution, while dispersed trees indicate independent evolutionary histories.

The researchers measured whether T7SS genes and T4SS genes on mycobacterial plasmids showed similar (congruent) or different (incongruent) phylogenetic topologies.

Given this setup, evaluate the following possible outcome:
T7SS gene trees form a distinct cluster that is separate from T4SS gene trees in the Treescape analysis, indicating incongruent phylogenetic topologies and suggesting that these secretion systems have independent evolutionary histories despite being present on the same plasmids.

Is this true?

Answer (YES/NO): NO